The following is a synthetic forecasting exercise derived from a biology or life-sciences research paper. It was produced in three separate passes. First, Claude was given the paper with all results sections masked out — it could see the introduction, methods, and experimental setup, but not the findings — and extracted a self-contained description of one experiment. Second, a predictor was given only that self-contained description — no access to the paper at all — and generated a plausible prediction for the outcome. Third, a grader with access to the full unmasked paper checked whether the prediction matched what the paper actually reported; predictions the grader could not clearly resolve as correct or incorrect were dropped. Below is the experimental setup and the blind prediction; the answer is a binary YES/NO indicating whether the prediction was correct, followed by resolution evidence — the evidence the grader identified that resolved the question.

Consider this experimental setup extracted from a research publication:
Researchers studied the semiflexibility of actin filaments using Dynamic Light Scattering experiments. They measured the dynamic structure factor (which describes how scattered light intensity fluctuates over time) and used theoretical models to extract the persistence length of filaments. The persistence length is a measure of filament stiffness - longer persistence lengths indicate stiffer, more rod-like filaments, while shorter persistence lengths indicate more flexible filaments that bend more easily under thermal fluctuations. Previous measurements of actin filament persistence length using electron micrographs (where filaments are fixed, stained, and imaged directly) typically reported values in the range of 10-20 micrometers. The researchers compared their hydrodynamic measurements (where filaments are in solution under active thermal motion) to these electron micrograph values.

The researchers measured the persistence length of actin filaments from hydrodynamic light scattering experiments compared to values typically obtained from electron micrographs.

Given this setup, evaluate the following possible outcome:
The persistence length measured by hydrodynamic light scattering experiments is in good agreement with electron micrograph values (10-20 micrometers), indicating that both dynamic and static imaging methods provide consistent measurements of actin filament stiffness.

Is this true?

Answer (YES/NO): NO